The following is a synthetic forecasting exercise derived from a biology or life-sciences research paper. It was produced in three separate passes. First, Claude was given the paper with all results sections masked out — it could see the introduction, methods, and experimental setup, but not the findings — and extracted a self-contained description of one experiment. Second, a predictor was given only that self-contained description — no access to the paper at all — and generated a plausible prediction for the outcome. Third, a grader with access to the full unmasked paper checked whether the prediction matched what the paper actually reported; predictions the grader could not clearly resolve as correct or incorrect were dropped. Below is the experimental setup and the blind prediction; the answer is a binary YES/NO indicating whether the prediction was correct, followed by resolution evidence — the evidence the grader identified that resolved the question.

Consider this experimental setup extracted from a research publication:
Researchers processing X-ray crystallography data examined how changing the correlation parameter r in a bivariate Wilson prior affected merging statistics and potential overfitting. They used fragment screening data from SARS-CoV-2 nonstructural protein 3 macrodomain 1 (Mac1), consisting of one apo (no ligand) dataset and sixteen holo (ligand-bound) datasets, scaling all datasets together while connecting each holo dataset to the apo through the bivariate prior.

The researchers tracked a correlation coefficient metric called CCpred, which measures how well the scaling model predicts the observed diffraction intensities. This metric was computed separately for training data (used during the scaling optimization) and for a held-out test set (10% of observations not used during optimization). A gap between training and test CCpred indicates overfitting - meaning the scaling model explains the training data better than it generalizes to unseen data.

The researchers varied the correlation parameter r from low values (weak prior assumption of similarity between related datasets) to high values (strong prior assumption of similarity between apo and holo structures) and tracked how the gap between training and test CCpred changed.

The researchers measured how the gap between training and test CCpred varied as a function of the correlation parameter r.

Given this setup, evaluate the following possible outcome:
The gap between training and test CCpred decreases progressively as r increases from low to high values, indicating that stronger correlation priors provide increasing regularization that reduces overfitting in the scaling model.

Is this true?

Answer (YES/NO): YES